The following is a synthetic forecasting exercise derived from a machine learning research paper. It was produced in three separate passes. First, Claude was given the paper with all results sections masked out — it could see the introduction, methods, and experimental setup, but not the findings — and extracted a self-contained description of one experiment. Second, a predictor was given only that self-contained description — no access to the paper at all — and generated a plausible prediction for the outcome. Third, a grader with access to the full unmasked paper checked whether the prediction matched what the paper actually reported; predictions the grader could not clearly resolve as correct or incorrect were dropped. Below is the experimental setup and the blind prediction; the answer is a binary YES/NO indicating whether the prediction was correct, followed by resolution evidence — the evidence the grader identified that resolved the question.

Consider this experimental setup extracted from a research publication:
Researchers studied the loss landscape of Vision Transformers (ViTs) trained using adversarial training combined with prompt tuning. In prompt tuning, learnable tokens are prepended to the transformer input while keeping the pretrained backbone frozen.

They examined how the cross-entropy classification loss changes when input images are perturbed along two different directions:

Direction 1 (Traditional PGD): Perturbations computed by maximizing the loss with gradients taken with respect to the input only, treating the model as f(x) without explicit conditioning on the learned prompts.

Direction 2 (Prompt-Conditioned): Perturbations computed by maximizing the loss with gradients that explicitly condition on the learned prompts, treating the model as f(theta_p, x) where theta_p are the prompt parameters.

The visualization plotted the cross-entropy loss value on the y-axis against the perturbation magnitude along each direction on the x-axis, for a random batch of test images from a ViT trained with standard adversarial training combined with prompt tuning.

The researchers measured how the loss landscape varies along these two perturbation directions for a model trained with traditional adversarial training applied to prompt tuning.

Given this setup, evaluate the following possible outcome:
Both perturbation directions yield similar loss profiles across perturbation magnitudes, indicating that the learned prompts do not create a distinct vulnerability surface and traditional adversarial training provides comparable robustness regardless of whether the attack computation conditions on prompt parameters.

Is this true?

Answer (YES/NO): NO